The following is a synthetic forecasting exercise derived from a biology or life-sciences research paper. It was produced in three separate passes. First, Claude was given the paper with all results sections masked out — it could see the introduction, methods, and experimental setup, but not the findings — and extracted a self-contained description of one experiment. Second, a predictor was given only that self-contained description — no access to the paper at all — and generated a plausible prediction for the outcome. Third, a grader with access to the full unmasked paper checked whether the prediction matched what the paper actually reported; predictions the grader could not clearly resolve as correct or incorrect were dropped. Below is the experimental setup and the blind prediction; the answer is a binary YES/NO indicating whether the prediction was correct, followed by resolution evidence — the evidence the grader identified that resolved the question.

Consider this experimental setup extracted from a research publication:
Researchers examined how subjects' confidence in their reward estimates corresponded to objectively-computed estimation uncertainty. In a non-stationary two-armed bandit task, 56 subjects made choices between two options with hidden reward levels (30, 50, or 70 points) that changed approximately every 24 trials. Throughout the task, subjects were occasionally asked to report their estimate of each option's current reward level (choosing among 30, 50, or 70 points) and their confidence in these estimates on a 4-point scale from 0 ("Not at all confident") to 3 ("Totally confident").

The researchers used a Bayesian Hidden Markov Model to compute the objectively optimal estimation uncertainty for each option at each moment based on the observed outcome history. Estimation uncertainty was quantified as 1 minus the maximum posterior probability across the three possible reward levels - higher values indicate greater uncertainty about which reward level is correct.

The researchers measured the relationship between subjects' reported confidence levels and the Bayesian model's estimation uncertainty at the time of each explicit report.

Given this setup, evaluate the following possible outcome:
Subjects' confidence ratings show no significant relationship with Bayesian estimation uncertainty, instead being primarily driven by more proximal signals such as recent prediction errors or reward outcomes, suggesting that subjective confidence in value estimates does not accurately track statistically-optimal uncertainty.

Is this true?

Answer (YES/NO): NO